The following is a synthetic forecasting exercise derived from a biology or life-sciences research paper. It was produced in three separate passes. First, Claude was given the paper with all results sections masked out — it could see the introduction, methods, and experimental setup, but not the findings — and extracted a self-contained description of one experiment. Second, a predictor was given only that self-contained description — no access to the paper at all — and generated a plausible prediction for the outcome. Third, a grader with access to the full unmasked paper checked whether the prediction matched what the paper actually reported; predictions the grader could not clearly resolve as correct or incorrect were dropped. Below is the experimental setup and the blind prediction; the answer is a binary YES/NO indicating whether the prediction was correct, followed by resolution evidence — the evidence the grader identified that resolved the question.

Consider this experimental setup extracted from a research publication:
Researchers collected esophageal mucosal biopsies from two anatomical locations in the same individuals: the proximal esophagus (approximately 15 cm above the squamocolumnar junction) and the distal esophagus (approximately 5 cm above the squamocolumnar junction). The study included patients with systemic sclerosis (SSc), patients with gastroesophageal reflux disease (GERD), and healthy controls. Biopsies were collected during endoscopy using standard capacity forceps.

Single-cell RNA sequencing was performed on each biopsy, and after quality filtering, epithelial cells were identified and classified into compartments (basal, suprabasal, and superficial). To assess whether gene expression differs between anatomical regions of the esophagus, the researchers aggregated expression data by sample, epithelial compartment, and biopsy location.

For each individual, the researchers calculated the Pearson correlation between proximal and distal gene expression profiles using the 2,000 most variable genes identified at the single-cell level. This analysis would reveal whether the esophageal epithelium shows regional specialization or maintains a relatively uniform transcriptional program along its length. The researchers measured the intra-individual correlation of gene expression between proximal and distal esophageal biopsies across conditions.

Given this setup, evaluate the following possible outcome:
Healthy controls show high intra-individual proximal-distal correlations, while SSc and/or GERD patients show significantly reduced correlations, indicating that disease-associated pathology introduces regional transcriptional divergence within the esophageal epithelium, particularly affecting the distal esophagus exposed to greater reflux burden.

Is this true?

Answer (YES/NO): NO